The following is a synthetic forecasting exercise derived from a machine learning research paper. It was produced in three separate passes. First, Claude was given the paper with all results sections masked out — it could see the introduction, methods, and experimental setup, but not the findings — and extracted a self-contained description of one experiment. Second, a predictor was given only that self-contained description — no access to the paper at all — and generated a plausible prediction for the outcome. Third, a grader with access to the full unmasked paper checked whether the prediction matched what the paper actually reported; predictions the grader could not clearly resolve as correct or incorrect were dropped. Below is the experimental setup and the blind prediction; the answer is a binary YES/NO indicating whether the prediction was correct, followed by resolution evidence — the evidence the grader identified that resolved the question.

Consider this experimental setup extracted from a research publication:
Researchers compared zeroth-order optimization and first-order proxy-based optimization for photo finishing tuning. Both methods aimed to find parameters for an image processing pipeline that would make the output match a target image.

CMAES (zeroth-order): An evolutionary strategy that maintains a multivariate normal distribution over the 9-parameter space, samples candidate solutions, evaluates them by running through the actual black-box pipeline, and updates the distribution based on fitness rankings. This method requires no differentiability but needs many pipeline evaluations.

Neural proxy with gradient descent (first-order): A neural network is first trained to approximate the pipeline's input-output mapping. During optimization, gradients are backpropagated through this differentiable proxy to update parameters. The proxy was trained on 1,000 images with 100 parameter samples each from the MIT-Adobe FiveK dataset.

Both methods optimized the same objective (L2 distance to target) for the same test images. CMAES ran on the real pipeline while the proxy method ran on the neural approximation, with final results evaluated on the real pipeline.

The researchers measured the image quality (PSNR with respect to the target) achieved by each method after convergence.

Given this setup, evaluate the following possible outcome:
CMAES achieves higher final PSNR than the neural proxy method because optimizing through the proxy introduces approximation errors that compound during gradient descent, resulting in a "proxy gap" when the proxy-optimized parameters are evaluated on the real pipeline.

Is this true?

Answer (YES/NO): YES